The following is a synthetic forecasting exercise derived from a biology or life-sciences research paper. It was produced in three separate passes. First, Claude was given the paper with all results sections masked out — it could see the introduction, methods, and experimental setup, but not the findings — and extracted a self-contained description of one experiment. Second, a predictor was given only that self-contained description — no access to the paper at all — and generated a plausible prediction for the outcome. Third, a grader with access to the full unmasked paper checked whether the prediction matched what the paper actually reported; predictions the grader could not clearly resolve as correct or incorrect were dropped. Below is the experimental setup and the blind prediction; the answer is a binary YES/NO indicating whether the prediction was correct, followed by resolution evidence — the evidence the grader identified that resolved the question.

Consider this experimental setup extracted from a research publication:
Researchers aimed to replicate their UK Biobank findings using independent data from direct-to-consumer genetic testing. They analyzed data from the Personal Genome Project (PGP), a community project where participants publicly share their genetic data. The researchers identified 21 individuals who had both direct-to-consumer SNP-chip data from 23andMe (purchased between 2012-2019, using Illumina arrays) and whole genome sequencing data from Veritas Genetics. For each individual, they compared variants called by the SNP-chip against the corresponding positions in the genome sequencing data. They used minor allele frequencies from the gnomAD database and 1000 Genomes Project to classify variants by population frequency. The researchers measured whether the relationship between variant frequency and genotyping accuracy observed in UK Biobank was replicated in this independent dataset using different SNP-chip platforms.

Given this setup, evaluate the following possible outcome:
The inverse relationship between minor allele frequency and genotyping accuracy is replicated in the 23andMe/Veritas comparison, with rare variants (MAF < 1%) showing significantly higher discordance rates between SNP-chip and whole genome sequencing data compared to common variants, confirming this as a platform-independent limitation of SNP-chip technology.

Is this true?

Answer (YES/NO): YES